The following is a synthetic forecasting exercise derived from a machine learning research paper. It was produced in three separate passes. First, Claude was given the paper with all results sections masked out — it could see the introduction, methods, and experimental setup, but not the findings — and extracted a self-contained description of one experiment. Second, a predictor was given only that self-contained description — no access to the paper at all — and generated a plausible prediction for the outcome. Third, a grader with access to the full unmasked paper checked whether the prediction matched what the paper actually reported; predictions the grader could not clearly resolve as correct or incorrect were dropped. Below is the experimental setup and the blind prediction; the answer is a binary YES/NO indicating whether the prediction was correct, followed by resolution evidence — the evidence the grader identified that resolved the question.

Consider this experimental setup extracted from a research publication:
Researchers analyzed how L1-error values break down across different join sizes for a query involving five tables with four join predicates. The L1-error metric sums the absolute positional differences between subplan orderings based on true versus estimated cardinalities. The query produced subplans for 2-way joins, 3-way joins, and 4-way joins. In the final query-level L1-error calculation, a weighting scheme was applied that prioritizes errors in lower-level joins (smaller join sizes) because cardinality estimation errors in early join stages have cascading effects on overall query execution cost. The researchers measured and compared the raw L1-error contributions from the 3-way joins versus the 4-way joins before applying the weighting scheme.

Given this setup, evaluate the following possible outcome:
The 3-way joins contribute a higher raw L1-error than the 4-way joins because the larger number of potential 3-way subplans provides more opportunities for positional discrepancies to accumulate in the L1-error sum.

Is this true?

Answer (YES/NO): YES